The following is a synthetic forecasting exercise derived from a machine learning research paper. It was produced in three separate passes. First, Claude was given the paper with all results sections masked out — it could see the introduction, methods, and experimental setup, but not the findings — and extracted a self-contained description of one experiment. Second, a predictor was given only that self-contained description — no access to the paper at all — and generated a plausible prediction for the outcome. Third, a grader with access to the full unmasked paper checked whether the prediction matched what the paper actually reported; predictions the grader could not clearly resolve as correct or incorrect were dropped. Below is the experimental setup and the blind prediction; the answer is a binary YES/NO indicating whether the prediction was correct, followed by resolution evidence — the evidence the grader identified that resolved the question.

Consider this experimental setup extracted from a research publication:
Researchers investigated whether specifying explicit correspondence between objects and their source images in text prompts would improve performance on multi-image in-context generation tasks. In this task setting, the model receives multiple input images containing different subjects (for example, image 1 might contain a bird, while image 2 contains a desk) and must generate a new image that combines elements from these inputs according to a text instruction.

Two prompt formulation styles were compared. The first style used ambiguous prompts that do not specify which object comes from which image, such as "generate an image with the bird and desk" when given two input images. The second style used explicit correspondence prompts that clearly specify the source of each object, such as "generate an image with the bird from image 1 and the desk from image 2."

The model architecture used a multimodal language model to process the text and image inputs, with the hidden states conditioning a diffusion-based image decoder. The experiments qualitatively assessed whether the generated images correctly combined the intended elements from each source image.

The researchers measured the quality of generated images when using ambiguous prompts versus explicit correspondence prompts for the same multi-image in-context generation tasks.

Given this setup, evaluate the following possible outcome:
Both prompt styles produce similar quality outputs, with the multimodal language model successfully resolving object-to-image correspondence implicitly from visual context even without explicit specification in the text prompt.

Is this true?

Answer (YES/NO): NO